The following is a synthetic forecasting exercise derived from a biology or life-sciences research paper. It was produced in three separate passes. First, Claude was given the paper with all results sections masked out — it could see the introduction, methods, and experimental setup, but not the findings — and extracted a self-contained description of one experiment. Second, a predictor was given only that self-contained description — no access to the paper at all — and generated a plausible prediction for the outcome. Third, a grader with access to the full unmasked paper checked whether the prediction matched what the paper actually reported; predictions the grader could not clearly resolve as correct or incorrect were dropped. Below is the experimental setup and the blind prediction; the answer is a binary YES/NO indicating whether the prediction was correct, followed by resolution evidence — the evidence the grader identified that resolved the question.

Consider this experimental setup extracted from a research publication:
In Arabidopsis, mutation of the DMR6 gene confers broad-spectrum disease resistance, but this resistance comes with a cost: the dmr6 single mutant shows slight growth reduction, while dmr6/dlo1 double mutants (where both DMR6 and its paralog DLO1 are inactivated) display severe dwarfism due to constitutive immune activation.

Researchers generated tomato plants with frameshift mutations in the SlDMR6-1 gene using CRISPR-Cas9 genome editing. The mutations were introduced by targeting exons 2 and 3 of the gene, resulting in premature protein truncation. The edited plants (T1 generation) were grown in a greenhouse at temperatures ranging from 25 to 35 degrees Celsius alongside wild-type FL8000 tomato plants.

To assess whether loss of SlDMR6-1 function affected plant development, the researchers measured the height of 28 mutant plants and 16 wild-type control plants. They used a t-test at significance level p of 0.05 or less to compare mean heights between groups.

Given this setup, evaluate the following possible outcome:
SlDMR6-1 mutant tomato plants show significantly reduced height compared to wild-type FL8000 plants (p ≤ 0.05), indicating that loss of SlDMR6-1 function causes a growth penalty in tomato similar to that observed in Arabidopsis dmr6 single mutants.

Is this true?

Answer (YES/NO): NO